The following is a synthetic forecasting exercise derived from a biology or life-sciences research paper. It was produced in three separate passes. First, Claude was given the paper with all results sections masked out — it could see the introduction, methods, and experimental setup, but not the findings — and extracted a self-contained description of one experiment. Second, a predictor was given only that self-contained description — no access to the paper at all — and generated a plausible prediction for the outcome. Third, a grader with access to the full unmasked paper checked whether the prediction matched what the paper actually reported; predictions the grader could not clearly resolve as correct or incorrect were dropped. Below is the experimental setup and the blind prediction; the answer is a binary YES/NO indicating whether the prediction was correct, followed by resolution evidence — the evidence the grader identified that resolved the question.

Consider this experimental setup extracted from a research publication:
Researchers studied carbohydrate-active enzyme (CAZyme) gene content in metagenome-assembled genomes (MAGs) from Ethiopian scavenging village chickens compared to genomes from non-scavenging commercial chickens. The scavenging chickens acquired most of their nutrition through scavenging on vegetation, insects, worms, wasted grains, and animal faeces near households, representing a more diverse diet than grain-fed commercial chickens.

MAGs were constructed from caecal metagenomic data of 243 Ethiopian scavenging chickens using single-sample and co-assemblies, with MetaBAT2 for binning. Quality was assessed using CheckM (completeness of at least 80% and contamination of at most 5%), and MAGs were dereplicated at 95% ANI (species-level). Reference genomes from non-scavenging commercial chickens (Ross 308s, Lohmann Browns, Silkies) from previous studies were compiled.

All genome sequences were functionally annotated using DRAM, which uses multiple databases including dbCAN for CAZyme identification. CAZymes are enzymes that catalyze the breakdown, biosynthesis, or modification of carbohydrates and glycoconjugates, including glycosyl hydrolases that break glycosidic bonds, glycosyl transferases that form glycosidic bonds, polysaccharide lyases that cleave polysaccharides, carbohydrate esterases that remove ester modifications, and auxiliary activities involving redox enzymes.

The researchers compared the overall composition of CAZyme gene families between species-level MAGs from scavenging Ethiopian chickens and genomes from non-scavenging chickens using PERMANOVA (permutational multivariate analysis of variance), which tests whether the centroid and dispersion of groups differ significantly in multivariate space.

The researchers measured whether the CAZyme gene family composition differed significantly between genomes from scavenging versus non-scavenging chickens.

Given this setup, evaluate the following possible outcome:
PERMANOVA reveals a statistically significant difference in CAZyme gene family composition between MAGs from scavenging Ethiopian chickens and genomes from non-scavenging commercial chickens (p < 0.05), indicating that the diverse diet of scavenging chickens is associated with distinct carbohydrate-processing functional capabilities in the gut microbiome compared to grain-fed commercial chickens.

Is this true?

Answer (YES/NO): NO